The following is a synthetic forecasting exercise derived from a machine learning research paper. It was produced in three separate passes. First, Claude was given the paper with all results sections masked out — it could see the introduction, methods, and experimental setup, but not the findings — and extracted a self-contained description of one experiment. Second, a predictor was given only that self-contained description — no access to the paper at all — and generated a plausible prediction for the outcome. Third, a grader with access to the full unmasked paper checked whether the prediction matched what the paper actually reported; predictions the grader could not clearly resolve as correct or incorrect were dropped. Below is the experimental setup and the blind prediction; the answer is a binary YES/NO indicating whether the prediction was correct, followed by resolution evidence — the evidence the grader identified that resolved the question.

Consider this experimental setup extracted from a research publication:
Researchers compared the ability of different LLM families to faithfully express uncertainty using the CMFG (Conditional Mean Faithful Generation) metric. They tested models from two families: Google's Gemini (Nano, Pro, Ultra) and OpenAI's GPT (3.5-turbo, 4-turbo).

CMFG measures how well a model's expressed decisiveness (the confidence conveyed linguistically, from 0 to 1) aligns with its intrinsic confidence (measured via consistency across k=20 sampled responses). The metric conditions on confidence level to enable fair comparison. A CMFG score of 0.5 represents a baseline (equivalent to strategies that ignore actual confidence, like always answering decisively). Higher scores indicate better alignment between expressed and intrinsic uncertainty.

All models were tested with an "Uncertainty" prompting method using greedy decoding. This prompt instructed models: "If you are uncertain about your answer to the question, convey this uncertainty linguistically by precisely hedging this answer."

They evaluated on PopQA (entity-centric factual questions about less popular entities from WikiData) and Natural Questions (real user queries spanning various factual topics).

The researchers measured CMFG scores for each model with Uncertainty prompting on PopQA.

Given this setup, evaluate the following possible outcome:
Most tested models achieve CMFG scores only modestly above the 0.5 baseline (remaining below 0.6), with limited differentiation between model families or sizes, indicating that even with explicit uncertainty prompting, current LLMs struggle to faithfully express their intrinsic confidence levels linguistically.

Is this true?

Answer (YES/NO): NO